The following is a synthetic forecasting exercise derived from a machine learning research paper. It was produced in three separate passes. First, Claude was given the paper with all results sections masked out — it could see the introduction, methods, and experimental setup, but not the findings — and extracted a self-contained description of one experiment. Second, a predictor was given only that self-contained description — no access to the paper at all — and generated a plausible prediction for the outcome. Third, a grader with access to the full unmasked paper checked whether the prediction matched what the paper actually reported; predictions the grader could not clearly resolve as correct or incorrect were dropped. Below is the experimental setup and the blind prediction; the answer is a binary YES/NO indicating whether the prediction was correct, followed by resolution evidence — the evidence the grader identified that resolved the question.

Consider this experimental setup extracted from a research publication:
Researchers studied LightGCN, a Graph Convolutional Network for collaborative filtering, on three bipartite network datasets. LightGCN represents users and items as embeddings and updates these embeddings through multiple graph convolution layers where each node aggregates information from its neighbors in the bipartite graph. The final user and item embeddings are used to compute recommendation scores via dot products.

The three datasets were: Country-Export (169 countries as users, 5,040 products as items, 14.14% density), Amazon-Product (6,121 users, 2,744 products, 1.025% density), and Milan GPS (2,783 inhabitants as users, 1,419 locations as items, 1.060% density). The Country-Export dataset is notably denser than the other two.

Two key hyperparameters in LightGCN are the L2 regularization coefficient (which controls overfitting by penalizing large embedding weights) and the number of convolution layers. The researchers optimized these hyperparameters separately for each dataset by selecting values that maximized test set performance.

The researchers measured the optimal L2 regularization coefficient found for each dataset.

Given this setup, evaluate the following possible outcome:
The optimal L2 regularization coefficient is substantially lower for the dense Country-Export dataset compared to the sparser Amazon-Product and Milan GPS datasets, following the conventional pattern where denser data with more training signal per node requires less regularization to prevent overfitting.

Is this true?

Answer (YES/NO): NO